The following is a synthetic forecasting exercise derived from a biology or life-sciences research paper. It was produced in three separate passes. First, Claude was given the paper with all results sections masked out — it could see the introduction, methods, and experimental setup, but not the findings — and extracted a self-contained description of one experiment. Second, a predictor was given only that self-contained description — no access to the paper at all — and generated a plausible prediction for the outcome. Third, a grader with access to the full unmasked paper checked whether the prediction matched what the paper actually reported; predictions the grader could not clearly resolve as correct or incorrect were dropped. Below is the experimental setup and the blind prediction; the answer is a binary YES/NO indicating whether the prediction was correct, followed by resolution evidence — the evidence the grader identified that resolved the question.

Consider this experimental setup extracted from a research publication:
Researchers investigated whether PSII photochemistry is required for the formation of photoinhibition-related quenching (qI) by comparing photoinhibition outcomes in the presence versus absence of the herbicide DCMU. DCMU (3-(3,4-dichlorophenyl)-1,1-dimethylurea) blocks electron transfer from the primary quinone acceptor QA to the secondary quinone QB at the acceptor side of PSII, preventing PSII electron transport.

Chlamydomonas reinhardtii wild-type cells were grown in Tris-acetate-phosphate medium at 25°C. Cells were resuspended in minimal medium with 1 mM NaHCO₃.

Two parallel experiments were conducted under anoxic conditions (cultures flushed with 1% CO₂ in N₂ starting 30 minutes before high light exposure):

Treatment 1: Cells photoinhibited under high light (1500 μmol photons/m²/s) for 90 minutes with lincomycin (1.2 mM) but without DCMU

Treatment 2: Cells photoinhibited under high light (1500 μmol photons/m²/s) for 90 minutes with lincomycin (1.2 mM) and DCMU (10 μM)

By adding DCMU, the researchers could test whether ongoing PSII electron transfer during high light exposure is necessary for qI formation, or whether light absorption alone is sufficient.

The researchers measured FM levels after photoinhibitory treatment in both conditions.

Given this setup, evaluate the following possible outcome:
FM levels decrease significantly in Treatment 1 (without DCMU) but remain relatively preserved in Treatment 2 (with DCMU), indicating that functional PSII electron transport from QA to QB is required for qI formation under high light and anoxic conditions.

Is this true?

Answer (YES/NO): NO